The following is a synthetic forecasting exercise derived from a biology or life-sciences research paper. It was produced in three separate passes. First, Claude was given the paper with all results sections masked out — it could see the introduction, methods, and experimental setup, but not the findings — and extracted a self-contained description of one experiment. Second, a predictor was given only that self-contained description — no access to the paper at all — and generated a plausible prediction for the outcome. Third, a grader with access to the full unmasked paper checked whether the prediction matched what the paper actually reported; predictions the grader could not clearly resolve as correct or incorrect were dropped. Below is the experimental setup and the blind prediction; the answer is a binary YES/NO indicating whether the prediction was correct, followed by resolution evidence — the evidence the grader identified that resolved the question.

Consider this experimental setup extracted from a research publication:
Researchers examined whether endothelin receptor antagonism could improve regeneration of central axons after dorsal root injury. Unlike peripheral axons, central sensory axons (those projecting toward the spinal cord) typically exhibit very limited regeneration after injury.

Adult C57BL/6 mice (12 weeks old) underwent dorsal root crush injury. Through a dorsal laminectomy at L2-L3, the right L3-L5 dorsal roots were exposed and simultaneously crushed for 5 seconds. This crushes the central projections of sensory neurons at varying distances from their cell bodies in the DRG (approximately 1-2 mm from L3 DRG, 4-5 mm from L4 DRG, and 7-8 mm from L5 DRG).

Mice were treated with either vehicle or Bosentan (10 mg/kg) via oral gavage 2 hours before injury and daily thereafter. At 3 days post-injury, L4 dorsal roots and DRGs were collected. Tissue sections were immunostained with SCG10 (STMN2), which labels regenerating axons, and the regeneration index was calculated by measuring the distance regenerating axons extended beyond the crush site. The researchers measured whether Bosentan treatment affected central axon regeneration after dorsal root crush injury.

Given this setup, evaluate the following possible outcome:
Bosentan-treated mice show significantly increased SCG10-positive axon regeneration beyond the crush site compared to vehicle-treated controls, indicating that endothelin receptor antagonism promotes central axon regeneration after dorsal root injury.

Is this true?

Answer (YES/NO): YES